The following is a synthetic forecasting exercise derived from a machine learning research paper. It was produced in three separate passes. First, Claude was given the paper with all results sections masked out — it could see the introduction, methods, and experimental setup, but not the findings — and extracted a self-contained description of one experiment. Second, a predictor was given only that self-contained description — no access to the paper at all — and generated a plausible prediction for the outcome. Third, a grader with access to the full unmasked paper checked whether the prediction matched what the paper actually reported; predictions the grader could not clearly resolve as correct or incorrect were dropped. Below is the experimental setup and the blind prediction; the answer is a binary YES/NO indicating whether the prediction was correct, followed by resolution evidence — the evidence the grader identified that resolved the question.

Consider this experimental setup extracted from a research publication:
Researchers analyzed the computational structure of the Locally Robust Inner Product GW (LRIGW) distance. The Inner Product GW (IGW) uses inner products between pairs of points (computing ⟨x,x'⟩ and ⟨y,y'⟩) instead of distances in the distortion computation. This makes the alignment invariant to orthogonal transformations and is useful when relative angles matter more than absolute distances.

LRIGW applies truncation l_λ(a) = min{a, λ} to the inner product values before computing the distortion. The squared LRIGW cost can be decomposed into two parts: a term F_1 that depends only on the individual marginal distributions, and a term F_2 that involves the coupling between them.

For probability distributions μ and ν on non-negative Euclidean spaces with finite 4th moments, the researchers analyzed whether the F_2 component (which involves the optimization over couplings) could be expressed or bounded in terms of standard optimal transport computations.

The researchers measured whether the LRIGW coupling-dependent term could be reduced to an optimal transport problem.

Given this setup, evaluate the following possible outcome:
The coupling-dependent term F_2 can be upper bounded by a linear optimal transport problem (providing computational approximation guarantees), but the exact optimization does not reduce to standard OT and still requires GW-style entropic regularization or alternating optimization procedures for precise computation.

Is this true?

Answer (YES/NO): NO